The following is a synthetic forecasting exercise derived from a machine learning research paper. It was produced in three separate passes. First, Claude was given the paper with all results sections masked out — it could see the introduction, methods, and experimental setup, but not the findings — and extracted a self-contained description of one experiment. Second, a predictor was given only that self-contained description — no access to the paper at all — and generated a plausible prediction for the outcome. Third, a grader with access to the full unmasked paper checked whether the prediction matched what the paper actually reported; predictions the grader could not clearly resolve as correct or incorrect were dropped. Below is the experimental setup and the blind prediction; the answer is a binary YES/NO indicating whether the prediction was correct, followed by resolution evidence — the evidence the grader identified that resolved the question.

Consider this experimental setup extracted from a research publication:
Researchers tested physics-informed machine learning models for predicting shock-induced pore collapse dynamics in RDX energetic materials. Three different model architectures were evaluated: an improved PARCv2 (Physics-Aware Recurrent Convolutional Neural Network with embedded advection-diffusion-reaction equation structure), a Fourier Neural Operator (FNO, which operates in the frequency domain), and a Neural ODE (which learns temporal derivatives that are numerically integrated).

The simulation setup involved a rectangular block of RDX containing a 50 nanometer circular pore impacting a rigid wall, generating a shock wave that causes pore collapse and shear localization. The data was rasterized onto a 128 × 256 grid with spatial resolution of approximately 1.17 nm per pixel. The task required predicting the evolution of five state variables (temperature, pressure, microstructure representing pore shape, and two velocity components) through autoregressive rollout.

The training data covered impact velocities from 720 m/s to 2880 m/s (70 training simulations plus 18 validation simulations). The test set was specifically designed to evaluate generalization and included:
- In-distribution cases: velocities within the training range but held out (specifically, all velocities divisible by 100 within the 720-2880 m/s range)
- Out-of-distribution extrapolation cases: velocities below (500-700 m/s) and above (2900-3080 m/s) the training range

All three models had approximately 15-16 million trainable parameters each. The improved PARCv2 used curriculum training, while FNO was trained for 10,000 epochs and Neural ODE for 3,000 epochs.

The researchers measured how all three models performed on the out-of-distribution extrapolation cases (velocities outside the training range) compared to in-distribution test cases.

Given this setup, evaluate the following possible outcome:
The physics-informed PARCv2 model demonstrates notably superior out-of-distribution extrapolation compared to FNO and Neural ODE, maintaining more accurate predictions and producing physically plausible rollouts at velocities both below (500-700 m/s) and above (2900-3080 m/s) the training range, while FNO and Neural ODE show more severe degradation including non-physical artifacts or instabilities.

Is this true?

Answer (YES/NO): YES